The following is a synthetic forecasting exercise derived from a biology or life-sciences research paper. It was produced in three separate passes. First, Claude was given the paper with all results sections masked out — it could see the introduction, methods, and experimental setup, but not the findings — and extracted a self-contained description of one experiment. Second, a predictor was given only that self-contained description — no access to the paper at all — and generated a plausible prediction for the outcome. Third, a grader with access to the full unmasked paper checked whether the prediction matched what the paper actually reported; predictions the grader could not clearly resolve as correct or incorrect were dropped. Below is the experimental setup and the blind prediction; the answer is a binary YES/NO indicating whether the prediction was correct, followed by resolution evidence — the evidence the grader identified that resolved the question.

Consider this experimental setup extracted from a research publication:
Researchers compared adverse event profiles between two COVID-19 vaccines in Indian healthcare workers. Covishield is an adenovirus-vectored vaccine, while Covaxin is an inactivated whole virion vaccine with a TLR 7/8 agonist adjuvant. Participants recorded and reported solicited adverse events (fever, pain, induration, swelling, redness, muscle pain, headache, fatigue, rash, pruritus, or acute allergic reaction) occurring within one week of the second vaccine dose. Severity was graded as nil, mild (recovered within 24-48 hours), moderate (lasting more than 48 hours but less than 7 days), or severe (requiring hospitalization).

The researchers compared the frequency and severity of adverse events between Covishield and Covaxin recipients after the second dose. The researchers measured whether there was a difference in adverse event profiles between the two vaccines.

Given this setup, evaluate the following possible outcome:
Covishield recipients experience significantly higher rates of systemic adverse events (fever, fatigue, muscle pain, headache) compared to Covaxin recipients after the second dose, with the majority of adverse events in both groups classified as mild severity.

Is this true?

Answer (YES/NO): NO